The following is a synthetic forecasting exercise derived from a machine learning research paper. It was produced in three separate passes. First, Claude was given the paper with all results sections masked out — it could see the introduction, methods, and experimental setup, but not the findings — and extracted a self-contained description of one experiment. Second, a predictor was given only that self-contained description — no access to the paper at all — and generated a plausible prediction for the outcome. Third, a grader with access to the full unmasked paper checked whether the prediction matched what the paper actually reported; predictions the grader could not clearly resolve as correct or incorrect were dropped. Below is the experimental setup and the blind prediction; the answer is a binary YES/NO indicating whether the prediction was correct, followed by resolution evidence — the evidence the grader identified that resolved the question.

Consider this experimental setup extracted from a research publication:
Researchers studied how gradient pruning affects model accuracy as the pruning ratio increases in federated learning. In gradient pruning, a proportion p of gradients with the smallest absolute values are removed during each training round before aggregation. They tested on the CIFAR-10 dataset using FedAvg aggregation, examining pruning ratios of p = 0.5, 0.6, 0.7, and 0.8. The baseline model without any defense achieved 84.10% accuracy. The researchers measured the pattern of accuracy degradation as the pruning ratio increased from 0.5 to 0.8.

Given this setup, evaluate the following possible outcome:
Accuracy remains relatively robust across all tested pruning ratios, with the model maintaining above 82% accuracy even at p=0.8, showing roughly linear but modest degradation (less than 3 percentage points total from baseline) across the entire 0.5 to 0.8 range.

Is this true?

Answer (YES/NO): NO